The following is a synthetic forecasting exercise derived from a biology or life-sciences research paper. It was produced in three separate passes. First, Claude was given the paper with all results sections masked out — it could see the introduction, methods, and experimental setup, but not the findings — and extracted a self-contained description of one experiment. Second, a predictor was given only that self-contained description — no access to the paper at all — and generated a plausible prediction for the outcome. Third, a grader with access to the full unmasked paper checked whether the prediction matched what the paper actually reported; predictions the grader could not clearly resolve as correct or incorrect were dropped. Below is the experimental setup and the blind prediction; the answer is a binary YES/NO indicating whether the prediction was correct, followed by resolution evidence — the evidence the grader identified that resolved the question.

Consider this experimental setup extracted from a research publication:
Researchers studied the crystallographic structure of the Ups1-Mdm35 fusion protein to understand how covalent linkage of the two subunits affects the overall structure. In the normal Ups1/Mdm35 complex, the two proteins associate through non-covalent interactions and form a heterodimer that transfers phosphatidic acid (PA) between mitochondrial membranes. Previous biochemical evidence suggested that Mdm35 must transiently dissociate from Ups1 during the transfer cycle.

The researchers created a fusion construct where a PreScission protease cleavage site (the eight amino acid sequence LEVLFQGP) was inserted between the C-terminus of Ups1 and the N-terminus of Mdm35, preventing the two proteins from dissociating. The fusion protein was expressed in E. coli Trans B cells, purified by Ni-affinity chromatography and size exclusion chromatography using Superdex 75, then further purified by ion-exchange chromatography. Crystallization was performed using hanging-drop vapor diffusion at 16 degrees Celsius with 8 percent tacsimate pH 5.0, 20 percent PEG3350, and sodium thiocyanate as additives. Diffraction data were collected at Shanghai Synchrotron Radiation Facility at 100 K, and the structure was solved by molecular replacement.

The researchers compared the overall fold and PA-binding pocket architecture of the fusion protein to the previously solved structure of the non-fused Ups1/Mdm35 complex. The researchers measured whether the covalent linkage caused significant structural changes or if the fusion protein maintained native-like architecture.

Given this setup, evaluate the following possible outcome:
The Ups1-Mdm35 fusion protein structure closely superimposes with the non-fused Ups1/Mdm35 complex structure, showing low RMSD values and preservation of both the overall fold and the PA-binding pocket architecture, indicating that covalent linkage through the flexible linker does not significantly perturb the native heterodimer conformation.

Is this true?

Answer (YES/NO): YES